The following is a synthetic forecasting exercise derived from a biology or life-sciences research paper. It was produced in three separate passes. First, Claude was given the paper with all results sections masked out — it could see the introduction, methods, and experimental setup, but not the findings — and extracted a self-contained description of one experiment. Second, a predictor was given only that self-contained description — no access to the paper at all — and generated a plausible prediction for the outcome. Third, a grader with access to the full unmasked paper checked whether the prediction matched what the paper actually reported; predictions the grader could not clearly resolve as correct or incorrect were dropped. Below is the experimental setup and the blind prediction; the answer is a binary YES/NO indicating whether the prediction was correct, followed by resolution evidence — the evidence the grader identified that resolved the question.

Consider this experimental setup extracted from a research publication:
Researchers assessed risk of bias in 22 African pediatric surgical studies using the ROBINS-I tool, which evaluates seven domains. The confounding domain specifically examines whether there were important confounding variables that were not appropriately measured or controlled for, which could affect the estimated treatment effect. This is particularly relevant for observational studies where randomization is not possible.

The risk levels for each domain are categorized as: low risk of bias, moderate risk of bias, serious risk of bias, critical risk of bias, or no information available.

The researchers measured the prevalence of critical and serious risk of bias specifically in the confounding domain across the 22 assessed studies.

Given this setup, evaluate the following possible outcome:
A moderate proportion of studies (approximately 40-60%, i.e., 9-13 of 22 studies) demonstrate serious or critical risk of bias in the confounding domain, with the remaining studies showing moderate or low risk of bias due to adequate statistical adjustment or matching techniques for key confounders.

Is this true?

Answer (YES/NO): YES